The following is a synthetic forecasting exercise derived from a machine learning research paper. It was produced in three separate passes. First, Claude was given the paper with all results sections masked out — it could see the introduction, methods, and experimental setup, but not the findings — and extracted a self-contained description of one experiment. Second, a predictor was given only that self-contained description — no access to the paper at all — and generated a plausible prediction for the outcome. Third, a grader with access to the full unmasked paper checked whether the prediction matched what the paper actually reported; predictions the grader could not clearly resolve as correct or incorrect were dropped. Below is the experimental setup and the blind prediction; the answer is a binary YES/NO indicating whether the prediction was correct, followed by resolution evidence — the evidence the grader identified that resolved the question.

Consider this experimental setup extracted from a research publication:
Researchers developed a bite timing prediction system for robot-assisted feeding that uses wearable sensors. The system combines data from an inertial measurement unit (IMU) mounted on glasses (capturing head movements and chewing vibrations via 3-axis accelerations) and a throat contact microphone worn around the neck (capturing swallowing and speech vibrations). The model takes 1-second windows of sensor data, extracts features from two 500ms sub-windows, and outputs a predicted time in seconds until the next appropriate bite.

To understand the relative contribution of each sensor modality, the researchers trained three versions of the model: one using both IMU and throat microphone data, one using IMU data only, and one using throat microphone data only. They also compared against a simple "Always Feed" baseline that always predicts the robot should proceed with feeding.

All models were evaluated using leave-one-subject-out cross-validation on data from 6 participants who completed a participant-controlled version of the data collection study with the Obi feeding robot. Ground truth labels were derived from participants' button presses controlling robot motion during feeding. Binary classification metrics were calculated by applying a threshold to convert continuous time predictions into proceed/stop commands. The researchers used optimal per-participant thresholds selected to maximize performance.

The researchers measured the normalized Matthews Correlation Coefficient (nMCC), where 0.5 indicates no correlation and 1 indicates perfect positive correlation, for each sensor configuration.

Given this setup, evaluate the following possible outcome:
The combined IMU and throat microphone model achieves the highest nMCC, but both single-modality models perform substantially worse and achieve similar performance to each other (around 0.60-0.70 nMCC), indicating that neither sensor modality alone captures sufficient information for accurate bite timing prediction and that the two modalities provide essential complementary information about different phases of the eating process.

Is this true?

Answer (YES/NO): NO